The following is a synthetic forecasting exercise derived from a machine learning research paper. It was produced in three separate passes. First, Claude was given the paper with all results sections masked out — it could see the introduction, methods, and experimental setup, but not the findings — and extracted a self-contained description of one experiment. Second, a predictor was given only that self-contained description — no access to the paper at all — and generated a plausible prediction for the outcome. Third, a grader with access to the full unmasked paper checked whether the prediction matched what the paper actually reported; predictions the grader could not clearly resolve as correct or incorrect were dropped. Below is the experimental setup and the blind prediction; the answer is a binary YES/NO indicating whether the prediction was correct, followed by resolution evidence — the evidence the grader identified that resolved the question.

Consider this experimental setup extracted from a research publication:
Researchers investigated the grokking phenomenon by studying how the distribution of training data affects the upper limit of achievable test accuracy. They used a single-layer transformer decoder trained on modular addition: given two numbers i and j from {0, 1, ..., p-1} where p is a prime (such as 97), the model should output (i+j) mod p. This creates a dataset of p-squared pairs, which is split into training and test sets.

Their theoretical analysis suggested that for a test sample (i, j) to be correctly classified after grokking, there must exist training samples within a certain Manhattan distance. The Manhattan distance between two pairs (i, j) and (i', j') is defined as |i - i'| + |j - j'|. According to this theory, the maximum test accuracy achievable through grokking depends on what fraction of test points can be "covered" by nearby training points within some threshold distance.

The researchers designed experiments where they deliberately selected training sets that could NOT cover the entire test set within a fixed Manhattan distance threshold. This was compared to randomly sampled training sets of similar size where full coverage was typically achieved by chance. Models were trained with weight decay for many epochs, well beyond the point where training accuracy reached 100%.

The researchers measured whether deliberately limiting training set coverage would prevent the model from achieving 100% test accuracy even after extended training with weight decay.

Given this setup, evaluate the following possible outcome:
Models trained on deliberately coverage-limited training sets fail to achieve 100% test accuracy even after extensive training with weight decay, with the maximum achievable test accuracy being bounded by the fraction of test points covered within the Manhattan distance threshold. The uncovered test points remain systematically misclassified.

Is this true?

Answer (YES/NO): YES